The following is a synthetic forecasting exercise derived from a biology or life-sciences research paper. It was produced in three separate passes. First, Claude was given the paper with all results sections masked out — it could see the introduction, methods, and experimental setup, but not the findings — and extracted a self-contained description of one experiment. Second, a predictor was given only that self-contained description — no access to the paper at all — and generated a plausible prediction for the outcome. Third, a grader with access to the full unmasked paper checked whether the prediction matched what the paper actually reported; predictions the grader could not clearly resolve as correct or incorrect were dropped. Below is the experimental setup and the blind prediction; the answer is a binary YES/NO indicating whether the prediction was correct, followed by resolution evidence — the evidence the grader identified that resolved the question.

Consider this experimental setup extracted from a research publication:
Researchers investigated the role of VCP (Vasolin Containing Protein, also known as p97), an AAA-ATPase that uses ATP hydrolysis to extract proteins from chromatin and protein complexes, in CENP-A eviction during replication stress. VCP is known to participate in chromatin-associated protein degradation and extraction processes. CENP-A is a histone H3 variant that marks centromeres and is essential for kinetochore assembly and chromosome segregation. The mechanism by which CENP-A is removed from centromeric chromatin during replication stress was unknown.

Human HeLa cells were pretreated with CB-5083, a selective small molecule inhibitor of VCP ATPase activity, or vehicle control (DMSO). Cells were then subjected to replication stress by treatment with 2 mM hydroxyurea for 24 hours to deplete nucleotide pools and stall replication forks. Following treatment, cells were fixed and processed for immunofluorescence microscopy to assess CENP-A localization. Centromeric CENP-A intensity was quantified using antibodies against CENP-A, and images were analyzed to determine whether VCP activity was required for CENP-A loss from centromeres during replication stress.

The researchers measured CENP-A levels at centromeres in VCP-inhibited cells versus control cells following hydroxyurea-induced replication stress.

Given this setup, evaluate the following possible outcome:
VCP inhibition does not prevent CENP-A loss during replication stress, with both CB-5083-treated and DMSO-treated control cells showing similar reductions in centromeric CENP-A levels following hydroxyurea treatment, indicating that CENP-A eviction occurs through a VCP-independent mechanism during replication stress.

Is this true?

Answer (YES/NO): NO